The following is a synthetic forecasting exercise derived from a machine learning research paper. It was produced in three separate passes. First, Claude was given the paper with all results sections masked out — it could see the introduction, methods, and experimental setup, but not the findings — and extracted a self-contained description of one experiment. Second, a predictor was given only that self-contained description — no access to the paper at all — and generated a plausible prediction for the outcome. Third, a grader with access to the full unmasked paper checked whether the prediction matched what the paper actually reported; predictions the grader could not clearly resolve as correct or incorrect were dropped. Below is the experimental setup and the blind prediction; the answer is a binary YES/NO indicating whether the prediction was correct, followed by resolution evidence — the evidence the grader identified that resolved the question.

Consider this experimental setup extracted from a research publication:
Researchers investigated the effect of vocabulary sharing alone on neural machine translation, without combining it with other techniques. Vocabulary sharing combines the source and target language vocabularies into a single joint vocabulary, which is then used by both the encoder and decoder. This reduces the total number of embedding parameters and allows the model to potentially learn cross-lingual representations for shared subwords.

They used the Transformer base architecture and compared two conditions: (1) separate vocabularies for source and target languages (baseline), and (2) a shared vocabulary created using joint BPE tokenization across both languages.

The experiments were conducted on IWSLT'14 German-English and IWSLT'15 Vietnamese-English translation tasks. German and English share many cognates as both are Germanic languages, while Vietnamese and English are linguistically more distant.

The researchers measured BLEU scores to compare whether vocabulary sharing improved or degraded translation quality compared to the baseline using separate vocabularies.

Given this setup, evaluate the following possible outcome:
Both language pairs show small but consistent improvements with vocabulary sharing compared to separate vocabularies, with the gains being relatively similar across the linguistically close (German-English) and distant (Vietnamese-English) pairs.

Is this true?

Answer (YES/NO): NO